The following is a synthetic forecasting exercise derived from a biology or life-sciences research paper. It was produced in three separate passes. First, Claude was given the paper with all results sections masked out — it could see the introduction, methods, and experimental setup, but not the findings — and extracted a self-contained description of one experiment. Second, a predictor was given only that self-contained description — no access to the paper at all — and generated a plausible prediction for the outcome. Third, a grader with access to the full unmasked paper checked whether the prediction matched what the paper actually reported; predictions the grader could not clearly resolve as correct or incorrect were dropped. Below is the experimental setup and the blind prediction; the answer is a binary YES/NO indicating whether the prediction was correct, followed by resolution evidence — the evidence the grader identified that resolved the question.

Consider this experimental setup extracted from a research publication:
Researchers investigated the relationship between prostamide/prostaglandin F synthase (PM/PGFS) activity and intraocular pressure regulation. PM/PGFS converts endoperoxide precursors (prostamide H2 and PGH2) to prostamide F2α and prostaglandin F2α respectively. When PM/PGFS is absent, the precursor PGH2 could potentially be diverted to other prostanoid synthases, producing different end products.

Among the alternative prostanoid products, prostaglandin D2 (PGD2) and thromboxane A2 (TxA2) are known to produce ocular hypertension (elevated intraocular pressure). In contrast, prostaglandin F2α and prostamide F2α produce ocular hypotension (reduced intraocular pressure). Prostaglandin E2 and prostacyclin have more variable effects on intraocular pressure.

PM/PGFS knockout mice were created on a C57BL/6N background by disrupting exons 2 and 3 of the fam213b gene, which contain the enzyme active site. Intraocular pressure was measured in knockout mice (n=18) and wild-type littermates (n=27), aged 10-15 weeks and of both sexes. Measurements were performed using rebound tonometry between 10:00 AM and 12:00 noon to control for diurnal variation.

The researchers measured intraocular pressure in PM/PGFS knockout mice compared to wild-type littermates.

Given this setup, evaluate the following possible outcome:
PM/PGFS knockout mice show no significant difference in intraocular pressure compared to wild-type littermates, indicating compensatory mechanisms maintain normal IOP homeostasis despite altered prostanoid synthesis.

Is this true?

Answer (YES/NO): NO